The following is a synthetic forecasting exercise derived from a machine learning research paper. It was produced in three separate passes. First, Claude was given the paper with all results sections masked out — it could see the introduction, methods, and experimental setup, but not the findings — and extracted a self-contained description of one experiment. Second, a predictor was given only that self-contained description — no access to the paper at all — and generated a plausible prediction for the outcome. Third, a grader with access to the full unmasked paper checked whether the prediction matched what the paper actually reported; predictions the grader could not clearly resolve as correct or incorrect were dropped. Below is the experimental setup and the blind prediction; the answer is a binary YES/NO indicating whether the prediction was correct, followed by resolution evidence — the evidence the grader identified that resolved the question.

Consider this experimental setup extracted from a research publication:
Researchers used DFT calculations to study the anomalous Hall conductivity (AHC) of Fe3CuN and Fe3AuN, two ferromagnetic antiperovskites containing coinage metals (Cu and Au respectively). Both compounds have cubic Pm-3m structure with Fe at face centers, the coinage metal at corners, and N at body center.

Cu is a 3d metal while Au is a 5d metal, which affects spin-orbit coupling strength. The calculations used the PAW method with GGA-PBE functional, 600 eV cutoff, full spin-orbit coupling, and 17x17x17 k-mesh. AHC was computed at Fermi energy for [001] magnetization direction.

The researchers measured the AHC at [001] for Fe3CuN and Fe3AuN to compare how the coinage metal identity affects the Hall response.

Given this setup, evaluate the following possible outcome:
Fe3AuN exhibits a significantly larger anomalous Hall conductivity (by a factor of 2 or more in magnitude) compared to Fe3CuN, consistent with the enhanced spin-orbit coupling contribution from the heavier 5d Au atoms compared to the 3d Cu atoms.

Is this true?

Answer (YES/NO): NO